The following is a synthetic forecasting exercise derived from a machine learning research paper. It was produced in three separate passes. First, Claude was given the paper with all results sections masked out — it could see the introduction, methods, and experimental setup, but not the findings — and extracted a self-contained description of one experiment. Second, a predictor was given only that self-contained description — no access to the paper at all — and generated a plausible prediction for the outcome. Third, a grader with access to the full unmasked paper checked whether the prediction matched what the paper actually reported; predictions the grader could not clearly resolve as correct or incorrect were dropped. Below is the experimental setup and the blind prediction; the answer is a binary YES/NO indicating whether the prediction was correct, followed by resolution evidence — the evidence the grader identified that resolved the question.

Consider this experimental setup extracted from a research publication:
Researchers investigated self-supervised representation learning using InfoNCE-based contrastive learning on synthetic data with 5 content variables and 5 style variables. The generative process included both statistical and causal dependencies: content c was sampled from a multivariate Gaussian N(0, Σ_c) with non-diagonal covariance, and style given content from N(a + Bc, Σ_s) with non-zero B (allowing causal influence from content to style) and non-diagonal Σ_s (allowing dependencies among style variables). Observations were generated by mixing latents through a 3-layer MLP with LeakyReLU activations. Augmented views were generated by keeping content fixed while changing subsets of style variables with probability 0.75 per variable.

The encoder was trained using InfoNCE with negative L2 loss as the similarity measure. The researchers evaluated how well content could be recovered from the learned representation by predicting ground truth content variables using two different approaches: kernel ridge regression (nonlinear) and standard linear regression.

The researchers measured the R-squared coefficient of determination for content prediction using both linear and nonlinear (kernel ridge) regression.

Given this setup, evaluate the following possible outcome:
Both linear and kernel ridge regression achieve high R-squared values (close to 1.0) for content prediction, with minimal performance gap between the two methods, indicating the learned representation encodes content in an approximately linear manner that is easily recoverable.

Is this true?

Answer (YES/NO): YES